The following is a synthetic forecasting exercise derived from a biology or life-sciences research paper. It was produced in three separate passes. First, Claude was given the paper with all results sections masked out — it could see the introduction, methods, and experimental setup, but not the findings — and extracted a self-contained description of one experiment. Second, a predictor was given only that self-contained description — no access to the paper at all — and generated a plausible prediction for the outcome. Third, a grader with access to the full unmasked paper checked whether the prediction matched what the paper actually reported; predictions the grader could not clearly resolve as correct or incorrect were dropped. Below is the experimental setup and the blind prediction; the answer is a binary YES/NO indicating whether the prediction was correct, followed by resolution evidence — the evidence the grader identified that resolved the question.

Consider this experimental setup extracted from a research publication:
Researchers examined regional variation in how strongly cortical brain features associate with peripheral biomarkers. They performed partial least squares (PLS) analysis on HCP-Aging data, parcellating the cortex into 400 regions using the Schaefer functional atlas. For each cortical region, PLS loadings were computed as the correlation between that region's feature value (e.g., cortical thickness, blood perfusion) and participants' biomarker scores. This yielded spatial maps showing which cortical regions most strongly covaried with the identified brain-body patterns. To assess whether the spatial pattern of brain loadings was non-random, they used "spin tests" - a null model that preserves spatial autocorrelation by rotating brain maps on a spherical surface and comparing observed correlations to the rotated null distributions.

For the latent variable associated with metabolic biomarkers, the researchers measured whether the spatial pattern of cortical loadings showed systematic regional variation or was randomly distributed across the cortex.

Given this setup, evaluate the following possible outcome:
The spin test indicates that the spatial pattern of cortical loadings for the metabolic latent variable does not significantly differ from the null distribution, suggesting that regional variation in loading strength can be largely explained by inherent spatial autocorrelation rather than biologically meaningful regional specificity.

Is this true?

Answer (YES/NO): NO